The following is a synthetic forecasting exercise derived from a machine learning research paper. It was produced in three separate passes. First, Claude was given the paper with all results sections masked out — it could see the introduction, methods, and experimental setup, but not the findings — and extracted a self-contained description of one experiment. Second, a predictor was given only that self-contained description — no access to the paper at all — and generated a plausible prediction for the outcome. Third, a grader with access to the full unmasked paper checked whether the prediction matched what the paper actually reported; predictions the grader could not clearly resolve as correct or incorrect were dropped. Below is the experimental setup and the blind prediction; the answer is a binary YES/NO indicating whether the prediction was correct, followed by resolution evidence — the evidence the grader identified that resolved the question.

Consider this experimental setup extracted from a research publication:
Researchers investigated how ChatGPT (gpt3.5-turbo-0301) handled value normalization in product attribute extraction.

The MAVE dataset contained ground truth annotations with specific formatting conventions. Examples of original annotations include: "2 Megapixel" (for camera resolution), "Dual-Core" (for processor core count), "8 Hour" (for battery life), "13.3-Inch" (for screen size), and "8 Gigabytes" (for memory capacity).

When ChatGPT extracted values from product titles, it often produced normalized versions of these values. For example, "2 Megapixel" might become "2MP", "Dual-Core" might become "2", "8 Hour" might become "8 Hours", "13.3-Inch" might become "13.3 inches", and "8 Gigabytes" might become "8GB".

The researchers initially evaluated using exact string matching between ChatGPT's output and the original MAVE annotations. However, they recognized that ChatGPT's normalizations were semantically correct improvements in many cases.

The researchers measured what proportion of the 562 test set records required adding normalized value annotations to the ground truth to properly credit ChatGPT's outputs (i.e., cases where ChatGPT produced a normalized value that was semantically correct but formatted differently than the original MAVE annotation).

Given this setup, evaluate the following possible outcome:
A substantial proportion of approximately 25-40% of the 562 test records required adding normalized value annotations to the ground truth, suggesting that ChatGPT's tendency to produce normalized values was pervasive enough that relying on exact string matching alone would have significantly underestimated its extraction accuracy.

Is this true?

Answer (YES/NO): NO